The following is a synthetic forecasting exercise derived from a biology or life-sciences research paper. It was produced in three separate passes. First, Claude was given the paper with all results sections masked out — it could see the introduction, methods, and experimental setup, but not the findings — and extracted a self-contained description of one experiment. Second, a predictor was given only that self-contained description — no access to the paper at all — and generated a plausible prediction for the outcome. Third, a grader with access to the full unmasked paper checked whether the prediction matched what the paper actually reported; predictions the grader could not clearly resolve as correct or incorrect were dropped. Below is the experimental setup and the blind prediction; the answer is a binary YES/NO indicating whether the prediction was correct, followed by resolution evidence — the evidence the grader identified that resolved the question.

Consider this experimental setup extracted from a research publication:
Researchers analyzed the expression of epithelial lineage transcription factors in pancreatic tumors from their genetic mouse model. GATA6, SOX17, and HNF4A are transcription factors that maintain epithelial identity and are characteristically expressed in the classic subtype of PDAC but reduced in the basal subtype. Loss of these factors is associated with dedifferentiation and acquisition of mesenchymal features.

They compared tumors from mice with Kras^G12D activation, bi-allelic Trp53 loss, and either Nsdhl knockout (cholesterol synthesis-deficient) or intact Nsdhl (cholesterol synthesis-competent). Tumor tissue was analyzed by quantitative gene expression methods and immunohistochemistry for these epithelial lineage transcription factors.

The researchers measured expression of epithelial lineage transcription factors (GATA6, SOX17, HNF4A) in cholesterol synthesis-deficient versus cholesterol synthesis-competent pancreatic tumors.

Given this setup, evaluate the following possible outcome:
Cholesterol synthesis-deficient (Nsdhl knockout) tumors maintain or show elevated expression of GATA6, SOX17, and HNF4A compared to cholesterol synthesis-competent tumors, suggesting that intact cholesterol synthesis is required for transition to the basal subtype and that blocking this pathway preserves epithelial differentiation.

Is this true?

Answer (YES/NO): NO